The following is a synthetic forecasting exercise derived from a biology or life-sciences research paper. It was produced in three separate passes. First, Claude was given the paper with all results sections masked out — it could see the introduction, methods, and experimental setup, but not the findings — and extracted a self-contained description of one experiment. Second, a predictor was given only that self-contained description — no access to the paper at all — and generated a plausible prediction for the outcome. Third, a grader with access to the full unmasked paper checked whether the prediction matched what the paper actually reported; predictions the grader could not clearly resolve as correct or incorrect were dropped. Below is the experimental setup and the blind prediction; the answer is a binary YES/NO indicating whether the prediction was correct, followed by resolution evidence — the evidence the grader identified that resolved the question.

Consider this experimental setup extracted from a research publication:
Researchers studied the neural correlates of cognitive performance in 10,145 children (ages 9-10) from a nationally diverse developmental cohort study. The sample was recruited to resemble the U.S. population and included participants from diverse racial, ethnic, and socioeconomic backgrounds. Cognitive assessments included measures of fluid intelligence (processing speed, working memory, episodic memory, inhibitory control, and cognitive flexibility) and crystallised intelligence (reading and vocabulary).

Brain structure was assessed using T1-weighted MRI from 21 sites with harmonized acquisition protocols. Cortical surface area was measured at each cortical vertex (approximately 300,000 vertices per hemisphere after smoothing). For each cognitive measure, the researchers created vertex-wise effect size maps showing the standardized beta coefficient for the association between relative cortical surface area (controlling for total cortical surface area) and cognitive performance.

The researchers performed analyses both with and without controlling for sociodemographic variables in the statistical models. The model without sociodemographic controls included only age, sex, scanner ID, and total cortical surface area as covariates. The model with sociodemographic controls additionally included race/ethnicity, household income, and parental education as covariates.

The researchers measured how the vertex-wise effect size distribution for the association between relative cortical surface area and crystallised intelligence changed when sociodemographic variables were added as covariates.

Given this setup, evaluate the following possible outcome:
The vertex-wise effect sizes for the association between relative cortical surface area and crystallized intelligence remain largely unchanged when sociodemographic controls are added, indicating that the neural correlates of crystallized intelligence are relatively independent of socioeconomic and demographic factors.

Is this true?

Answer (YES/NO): NO